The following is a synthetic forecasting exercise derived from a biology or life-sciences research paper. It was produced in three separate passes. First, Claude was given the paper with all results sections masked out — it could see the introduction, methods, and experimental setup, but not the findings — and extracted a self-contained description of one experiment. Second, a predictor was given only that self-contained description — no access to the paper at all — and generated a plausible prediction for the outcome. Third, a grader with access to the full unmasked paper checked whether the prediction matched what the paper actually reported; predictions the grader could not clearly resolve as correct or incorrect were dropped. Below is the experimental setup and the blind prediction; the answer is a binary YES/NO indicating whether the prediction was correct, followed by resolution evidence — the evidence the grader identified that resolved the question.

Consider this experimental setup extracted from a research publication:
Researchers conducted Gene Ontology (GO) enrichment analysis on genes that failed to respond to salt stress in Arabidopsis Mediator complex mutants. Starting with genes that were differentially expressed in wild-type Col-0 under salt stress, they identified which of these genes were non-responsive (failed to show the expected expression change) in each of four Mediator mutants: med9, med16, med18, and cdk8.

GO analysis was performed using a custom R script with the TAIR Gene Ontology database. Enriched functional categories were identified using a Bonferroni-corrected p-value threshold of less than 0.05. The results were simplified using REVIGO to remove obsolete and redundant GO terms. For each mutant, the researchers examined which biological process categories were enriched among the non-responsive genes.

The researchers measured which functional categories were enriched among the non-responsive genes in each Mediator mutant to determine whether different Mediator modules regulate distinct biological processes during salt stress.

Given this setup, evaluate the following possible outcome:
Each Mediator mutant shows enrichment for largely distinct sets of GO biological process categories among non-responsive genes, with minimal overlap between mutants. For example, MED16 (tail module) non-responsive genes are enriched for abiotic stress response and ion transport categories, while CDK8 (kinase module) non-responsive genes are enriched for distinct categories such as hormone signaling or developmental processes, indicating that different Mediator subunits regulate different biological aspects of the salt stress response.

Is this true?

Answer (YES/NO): NO